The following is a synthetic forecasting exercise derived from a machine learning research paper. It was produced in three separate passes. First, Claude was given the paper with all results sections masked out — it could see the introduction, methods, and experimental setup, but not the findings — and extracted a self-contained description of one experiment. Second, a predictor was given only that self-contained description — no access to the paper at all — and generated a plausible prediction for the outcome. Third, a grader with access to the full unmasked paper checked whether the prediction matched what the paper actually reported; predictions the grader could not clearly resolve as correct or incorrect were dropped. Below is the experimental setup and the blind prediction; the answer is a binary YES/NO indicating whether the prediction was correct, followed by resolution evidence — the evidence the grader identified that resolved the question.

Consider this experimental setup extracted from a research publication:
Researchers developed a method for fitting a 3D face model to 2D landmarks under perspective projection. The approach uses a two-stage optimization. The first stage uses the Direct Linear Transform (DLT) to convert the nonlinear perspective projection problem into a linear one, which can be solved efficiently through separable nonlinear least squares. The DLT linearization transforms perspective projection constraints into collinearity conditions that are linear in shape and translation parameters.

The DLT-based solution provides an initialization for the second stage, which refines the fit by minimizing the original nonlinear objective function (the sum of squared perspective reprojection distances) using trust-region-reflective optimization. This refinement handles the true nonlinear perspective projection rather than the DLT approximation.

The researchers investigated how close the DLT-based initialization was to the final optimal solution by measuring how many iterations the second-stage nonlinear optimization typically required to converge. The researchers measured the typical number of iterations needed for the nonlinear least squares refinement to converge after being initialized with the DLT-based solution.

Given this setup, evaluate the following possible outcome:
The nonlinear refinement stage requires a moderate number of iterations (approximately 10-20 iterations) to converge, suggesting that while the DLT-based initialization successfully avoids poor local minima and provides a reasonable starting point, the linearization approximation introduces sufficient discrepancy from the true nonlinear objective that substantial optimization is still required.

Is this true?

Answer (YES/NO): NO